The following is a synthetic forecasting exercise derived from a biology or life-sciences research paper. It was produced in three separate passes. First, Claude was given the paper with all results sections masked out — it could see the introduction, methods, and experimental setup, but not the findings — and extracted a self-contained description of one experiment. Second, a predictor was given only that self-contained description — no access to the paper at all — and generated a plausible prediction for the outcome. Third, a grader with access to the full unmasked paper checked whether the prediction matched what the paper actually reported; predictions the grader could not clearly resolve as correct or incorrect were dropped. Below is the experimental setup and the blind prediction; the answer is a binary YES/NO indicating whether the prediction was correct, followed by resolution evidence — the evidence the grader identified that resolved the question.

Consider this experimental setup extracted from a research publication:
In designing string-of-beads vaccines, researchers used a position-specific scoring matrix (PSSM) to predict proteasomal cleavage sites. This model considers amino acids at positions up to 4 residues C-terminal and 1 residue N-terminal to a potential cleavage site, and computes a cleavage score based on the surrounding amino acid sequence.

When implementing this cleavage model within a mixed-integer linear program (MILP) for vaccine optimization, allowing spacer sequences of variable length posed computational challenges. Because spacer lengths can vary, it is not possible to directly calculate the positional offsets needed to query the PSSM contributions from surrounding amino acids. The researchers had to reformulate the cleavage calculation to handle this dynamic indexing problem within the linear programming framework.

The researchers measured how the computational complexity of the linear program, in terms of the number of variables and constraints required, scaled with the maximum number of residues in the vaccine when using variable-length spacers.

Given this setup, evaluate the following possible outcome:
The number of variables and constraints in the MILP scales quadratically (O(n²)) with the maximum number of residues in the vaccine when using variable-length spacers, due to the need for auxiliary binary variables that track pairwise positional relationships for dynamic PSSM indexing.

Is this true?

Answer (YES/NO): YES